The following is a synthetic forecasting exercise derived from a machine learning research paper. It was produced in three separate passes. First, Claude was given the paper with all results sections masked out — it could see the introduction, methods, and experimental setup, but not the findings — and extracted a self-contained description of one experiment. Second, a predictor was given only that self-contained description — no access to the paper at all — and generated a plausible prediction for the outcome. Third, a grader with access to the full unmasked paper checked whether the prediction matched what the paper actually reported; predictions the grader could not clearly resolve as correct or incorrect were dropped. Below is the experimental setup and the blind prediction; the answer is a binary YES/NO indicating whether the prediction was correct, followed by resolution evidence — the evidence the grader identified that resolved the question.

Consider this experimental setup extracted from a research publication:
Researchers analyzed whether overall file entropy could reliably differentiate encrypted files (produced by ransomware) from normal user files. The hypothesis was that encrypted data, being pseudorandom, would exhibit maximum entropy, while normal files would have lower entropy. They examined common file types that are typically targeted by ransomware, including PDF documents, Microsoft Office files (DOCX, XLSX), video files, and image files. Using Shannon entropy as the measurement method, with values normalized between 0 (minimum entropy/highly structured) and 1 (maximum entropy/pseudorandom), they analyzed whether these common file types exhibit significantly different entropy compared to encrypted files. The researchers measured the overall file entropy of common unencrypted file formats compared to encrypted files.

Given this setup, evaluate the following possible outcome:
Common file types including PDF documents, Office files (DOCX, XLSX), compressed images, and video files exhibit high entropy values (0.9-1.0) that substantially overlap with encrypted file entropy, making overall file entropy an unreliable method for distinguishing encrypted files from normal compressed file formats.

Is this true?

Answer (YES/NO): YES